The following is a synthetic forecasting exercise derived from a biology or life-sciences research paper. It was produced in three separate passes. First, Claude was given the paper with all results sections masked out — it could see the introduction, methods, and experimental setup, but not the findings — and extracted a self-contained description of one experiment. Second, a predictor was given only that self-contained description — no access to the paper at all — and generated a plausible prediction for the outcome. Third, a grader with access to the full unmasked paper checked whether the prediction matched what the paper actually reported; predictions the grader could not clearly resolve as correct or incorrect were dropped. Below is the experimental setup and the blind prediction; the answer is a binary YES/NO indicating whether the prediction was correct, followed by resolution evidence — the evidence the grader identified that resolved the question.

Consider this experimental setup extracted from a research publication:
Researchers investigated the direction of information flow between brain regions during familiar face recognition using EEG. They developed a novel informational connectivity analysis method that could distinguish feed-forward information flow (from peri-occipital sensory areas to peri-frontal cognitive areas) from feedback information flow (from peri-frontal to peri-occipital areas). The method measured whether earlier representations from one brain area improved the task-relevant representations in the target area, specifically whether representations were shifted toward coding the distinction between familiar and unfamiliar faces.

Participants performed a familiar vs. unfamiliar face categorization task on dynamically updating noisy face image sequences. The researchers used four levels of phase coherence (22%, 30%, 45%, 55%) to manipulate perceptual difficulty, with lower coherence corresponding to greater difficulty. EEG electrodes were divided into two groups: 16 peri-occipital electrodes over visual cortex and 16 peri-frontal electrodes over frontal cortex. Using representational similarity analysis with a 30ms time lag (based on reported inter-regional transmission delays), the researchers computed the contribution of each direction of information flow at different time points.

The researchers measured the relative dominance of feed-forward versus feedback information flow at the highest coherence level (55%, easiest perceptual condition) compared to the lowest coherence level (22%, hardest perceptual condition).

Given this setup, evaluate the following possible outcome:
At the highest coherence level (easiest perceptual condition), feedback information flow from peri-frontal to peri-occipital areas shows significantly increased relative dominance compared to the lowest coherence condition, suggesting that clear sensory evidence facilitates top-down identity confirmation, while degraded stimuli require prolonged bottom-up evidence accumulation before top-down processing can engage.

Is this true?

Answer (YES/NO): NO